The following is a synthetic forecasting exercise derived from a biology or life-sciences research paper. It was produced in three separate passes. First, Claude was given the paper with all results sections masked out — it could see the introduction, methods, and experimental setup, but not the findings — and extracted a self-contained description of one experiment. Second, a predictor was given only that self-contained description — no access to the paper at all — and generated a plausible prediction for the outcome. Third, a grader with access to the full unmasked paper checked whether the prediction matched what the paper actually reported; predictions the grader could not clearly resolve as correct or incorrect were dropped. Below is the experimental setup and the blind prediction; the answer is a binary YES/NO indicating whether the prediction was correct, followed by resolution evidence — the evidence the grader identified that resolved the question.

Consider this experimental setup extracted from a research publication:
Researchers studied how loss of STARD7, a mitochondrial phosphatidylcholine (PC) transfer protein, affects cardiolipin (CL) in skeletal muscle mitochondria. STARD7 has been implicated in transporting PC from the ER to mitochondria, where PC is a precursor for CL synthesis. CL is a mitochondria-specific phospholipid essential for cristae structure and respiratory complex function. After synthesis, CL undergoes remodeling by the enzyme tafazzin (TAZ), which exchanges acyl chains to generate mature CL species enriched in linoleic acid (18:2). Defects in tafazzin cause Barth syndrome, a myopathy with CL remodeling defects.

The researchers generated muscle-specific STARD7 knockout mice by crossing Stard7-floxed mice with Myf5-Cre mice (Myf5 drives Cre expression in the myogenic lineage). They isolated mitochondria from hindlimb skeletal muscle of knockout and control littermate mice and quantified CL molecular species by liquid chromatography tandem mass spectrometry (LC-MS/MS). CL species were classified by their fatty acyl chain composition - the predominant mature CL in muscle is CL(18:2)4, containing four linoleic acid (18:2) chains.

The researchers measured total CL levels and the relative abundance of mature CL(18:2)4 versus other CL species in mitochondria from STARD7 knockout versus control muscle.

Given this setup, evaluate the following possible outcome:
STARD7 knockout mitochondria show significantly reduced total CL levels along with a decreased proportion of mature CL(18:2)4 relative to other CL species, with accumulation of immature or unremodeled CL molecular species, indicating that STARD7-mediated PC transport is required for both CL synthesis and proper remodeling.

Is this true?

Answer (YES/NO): NO